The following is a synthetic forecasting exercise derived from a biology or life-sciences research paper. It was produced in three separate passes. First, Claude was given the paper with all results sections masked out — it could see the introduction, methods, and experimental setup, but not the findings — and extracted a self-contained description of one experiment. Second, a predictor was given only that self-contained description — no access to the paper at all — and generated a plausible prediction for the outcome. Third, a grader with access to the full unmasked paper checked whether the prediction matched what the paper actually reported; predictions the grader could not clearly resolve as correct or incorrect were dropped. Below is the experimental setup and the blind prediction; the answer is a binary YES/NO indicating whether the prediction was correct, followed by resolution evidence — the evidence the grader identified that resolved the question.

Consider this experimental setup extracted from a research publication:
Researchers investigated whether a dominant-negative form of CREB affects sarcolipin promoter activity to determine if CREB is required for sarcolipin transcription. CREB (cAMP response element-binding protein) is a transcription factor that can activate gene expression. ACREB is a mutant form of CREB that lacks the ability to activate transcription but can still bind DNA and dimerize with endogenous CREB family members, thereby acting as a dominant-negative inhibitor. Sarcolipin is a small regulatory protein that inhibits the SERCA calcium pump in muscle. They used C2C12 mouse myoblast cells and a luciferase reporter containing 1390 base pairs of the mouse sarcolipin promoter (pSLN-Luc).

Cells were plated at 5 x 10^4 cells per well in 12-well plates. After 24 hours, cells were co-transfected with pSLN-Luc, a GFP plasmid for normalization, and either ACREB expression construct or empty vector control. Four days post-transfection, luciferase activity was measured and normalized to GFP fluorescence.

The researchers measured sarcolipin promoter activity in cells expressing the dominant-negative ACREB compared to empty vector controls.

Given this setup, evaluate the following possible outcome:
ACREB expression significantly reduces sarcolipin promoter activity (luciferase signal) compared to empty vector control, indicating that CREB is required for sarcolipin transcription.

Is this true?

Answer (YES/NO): YES